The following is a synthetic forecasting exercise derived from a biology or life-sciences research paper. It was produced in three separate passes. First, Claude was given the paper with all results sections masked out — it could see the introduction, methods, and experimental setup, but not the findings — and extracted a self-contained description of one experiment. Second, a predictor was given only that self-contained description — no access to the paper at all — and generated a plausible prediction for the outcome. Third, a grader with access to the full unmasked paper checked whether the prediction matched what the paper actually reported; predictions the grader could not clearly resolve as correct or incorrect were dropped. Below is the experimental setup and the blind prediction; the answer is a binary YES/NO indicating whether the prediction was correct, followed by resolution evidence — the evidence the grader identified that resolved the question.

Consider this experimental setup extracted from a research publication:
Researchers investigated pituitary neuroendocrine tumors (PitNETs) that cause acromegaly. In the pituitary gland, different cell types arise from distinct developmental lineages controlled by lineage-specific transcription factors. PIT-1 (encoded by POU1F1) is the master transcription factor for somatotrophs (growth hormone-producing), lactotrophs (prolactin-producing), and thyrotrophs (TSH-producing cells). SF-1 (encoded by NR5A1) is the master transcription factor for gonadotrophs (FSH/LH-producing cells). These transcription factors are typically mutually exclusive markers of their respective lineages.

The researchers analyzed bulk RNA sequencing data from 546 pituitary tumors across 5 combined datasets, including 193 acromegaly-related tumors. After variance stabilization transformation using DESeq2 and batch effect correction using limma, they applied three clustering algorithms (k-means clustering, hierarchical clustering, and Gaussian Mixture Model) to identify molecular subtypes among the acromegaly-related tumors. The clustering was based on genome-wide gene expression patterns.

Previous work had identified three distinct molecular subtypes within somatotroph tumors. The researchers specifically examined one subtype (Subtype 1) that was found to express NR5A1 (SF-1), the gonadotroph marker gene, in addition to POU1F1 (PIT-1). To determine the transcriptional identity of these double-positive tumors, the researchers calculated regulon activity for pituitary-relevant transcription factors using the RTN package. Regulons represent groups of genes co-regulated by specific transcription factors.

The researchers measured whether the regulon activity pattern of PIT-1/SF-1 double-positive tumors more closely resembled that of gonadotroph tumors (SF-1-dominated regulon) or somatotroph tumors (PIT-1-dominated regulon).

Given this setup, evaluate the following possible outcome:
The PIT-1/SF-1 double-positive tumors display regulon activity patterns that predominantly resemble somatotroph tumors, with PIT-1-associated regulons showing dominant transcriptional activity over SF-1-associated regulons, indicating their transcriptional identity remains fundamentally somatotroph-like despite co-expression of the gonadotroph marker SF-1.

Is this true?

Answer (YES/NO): YES